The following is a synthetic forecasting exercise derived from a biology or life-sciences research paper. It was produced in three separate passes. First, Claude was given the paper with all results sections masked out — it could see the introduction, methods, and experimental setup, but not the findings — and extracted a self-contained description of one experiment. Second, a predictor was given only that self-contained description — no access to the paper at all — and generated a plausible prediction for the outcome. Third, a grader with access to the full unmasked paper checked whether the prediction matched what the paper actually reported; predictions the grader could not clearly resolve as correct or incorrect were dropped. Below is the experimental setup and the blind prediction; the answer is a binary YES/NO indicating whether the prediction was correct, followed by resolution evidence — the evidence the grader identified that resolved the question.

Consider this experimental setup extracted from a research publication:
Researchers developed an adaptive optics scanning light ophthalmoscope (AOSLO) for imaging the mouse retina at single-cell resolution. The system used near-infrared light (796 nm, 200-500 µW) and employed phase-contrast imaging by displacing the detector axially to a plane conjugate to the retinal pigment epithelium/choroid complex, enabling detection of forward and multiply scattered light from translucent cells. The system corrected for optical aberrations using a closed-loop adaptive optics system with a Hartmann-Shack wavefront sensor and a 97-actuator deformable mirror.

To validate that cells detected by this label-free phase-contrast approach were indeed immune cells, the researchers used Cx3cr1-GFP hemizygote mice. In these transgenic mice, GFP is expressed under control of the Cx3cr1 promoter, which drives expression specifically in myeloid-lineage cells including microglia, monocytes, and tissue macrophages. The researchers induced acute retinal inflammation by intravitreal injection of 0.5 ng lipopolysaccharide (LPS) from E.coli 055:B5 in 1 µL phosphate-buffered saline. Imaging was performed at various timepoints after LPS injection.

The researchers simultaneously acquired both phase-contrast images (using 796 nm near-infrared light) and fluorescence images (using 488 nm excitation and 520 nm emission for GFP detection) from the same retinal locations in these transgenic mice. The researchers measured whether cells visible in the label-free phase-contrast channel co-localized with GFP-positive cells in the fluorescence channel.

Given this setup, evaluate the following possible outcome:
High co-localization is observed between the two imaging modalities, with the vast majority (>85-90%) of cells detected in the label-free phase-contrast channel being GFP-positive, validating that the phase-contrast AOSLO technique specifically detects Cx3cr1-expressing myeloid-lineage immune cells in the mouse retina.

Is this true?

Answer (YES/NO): NO